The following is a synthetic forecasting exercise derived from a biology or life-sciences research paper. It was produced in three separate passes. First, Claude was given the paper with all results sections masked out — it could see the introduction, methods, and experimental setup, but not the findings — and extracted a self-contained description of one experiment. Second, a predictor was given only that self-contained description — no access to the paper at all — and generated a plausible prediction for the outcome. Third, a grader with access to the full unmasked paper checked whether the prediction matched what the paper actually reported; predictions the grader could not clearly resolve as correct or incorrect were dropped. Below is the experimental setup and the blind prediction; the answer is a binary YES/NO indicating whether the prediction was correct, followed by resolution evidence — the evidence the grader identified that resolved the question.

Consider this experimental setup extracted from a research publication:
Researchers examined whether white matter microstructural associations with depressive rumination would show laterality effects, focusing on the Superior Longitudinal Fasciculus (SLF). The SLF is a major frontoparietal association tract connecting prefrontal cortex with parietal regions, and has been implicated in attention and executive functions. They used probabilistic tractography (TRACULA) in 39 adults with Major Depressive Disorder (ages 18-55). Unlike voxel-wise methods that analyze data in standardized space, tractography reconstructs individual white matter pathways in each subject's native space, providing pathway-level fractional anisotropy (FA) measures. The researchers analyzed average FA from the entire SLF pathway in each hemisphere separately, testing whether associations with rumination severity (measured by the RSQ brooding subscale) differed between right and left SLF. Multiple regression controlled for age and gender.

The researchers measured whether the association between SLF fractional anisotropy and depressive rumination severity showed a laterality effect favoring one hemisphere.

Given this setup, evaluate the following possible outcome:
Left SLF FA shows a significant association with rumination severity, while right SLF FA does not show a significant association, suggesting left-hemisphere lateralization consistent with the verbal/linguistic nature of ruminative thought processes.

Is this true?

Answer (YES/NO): NO